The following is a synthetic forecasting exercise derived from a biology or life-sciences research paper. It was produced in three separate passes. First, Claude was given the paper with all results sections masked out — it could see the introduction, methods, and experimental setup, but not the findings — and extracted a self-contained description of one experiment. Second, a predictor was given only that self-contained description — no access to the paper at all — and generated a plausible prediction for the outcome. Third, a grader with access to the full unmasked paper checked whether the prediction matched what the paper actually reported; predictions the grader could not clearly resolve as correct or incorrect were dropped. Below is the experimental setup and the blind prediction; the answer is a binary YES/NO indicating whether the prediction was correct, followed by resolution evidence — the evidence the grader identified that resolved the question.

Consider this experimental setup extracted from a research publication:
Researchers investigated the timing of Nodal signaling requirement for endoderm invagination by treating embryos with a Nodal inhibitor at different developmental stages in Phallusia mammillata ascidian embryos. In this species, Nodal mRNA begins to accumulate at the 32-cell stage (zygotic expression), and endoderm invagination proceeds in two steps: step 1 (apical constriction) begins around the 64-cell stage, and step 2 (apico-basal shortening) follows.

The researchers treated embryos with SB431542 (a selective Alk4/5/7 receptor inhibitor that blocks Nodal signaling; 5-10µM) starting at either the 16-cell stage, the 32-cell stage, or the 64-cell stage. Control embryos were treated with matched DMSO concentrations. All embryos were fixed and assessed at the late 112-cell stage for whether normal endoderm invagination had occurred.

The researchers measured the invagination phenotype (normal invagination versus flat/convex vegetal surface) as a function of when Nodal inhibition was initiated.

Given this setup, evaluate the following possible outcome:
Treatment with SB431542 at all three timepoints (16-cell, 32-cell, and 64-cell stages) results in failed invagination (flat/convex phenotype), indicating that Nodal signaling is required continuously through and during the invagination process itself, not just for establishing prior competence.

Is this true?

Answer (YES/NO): NO